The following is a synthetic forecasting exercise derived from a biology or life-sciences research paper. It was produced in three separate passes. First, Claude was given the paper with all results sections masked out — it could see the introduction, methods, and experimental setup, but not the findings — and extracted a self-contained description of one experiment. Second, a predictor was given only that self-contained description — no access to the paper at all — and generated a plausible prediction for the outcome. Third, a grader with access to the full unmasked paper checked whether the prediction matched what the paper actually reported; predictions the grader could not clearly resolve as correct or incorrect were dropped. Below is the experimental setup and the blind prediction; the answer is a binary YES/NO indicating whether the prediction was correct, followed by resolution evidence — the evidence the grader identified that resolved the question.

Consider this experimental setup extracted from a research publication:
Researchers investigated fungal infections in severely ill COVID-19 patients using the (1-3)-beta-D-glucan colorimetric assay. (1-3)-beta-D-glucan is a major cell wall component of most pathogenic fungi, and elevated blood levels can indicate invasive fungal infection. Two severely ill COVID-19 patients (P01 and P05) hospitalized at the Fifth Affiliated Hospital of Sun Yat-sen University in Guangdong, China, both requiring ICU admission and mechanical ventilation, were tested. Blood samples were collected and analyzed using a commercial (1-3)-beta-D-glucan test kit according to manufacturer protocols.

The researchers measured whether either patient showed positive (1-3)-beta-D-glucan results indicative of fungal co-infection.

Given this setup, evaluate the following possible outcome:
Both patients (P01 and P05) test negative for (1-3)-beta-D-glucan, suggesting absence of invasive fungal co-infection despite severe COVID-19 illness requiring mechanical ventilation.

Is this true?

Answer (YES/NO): NO